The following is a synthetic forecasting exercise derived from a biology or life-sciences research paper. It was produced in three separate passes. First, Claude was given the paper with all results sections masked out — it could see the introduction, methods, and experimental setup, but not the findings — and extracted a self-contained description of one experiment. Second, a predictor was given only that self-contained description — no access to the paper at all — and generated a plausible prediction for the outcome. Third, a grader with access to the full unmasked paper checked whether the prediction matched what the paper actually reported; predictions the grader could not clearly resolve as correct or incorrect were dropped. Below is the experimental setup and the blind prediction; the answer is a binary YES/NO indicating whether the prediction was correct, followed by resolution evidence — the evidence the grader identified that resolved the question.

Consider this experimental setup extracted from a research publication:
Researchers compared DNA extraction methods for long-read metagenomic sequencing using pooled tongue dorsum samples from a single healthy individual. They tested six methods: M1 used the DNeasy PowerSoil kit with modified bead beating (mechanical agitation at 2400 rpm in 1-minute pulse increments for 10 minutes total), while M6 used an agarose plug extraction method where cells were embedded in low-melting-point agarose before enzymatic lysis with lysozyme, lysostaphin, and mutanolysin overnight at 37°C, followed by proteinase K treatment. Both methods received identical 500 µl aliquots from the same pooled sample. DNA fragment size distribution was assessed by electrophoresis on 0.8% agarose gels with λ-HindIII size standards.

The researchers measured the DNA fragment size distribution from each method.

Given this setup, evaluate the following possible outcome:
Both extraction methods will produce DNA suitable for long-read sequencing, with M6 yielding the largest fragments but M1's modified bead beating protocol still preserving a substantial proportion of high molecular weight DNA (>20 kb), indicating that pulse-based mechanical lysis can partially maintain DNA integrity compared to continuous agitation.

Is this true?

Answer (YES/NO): NO